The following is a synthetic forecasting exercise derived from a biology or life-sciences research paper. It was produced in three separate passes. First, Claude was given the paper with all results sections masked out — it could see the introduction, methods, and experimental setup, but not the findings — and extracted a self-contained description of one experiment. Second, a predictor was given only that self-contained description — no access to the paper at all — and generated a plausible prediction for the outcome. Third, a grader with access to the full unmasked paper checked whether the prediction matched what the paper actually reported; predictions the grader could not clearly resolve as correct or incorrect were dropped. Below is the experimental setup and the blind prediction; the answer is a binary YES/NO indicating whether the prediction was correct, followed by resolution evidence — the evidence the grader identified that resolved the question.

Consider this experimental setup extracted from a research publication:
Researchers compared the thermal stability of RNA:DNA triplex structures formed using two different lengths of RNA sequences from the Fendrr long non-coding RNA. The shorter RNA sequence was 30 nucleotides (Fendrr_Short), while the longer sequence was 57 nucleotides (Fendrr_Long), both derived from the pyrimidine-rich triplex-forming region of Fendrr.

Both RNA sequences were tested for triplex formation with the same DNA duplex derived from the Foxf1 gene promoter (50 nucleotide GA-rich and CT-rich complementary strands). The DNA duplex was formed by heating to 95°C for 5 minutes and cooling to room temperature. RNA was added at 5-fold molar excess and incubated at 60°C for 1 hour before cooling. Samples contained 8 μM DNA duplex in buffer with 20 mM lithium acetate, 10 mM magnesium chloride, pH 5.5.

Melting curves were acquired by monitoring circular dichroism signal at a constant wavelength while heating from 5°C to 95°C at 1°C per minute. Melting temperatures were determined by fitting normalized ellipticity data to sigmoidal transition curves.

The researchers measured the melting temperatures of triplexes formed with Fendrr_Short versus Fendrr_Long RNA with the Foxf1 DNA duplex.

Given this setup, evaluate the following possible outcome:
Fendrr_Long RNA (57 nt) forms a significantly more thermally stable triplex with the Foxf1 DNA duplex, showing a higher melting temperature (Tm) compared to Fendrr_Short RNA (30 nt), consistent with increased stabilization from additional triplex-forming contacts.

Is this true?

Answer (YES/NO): NO